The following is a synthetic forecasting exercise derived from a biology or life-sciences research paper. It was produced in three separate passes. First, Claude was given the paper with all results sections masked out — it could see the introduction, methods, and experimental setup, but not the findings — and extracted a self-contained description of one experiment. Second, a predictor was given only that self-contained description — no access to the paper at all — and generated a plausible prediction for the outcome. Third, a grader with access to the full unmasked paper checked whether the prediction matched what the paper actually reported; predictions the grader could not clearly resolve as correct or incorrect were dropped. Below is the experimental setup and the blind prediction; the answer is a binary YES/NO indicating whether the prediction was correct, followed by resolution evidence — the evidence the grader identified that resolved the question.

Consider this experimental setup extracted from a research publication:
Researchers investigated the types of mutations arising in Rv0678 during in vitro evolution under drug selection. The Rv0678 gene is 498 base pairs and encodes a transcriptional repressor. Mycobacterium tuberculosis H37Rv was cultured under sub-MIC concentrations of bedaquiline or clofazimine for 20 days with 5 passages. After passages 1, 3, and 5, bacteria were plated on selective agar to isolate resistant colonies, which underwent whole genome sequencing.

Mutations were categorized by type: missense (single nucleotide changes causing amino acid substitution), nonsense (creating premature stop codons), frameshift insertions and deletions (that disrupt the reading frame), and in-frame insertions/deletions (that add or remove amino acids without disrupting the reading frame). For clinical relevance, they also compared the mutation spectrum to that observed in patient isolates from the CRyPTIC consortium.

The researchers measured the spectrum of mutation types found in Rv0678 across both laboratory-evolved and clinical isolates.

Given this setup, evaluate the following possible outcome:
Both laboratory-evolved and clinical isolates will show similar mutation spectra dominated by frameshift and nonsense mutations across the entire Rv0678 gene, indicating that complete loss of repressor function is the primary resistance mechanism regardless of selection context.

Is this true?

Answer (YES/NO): NO